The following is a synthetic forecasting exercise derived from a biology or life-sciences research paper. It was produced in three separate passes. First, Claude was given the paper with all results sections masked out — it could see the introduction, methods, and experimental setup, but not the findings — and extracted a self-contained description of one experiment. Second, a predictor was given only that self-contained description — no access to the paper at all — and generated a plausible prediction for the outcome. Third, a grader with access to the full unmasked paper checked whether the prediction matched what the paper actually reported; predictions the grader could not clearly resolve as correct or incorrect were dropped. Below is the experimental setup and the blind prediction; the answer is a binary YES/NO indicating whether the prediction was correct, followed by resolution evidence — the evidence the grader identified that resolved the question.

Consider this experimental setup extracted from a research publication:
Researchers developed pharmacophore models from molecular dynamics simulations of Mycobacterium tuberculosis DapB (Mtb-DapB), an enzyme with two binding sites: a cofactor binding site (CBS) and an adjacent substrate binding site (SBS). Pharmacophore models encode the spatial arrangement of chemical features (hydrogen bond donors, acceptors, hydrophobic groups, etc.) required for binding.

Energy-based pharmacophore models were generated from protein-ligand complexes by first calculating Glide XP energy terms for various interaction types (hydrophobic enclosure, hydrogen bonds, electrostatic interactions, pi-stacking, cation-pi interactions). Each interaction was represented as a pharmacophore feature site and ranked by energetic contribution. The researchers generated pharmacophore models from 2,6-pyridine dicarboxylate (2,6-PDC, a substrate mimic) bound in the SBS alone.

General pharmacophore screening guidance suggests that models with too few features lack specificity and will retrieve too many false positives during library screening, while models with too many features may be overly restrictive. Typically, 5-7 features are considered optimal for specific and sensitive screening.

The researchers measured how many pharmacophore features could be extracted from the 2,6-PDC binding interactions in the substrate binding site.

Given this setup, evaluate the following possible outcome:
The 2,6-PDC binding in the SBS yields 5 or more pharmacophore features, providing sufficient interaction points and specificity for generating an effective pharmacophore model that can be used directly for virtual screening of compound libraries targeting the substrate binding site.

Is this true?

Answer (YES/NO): NO